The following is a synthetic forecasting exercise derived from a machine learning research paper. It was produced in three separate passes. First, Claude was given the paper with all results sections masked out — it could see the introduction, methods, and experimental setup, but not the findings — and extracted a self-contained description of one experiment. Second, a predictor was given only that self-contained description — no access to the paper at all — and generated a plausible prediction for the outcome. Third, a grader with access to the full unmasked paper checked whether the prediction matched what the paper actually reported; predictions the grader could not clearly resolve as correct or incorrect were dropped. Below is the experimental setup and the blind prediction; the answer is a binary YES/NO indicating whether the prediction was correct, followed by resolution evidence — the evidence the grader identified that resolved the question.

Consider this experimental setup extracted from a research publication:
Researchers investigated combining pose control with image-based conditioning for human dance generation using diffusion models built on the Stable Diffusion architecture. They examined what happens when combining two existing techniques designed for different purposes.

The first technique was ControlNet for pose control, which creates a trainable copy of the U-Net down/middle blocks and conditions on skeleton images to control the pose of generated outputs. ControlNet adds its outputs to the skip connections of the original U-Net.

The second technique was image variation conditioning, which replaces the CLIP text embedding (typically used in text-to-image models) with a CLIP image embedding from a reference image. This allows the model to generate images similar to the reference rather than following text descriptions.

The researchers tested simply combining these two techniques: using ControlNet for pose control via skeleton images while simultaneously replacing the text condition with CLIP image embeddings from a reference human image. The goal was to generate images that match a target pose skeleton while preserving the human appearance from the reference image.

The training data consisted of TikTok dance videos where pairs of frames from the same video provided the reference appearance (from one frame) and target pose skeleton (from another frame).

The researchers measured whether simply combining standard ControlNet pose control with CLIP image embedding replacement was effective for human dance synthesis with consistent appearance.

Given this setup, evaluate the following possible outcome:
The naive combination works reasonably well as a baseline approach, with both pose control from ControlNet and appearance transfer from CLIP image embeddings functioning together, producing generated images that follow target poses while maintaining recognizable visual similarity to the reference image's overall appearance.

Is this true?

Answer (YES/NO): NO